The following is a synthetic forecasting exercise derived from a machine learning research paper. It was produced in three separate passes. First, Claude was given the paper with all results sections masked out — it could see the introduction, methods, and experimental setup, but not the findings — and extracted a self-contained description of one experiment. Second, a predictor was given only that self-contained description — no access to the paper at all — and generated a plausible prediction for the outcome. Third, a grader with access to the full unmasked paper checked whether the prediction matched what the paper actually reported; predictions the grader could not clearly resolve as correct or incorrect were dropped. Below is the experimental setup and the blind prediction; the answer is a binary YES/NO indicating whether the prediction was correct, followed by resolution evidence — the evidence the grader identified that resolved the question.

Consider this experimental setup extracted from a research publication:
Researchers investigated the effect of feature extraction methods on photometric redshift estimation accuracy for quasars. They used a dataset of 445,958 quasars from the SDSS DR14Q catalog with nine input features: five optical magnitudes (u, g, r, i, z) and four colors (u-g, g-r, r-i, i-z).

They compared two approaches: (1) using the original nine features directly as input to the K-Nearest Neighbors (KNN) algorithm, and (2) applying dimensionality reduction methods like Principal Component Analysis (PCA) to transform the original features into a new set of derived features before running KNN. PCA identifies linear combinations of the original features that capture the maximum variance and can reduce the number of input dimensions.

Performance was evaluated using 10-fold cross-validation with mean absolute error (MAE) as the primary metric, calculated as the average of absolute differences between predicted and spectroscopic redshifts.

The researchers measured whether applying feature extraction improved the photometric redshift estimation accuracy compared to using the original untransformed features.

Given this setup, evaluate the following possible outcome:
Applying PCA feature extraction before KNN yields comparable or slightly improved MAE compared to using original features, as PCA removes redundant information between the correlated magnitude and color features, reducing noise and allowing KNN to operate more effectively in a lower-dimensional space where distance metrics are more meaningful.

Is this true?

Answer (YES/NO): NO